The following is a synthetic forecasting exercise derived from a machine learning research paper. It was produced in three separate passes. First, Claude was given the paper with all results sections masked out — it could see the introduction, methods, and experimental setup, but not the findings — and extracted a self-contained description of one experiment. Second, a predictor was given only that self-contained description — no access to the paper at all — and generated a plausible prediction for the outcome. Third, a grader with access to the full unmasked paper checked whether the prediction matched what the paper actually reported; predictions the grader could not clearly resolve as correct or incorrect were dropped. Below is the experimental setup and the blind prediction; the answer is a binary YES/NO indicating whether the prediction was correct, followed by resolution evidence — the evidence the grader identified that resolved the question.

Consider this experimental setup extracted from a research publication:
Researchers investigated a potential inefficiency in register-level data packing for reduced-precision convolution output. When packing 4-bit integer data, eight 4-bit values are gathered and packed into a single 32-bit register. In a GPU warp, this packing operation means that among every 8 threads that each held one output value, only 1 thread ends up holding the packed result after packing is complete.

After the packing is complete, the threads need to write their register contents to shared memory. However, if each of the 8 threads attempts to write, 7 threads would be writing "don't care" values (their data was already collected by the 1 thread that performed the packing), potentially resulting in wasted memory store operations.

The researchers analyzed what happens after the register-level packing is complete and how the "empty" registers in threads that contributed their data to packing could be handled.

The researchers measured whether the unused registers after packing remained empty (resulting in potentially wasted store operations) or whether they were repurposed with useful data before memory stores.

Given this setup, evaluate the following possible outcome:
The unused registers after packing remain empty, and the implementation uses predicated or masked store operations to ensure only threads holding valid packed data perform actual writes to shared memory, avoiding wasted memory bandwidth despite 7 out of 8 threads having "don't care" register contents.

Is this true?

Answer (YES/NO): NO